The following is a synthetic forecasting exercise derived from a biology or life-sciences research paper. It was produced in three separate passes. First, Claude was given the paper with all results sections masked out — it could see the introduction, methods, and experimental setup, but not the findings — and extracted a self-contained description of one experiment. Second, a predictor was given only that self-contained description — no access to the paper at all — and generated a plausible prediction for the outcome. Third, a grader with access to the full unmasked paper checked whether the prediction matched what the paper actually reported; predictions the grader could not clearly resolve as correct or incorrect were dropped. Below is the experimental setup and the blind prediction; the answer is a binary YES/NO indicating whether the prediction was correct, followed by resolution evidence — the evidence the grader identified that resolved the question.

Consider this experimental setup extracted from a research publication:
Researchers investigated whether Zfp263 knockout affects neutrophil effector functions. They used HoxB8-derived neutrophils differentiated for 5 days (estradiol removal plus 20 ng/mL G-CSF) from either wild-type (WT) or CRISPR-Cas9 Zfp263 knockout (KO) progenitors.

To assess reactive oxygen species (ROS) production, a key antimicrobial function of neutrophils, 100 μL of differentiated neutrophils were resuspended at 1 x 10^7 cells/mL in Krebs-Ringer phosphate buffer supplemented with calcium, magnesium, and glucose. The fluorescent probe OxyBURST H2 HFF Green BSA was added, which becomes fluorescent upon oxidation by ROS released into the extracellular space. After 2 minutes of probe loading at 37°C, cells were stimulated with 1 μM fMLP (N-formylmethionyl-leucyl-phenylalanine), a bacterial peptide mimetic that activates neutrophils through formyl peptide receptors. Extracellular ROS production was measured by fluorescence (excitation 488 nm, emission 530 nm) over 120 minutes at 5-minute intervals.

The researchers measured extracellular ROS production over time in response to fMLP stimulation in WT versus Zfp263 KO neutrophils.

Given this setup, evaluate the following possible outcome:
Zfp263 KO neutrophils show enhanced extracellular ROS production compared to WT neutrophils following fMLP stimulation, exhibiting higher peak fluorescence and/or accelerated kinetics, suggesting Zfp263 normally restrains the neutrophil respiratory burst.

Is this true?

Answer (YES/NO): NO